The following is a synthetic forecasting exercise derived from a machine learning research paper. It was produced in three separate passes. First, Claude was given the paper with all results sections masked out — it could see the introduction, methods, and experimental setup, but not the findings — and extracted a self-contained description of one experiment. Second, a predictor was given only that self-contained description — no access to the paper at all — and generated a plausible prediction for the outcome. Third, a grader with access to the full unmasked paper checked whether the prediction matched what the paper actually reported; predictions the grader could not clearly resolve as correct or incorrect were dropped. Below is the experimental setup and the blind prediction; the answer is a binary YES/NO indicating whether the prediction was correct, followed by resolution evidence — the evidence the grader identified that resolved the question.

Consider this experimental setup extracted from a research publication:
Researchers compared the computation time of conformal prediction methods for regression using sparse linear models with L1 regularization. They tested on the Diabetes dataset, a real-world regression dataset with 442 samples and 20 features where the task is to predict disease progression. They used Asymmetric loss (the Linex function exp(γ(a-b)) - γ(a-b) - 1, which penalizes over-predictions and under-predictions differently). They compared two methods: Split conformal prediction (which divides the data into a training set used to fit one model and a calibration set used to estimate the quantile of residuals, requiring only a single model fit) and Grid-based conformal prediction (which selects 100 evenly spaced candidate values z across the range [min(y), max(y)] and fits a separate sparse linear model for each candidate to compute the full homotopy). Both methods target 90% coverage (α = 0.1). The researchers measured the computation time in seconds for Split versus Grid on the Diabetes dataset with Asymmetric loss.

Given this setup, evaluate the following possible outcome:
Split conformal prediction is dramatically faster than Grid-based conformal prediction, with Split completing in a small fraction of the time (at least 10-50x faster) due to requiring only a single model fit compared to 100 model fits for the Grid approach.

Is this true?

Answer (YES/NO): YES